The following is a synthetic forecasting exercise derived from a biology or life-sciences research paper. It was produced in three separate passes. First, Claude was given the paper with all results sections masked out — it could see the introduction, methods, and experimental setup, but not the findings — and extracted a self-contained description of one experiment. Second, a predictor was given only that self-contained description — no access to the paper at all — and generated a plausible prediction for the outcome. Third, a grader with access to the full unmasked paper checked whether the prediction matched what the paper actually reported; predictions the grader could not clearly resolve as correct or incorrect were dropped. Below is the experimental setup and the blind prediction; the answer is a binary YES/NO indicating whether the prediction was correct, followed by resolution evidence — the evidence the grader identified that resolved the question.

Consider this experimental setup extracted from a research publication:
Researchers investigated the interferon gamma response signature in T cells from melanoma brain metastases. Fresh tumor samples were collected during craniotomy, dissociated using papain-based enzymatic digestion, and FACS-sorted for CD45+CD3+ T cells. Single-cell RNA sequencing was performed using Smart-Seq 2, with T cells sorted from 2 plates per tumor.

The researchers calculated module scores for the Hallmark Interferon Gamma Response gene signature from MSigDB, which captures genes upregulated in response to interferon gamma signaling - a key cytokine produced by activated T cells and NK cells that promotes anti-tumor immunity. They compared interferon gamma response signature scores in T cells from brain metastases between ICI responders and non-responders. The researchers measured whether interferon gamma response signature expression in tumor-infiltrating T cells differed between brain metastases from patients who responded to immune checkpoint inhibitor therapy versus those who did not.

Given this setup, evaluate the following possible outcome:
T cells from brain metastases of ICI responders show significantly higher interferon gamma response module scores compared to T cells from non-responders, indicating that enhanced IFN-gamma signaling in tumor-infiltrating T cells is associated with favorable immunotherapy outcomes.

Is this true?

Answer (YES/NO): NO